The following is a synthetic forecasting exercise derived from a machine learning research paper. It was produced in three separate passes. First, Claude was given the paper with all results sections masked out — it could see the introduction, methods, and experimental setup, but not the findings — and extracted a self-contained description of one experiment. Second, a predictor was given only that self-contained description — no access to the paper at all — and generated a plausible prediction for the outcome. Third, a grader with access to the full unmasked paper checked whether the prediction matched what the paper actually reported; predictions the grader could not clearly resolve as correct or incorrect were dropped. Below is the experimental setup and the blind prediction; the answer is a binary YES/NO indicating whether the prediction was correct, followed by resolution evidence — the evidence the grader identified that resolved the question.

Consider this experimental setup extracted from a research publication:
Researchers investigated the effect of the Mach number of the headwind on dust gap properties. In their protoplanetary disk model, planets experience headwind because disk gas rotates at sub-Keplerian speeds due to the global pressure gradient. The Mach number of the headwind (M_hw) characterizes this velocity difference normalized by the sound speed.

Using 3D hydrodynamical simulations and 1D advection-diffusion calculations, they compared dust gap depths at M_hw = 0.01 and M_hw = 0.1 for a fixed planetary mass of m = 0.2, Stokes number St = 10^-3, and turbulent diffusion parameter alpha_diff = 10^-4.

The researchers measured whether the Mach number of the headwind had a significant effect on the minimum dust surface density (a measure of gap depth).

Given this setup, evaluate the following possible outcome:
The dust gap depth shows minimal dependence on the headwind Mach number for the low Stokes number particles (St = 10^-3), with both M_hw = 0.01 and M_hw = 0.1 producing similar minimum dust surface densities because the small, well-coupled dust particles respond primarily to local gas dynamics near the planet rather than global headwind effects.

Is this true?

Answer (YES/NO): YES